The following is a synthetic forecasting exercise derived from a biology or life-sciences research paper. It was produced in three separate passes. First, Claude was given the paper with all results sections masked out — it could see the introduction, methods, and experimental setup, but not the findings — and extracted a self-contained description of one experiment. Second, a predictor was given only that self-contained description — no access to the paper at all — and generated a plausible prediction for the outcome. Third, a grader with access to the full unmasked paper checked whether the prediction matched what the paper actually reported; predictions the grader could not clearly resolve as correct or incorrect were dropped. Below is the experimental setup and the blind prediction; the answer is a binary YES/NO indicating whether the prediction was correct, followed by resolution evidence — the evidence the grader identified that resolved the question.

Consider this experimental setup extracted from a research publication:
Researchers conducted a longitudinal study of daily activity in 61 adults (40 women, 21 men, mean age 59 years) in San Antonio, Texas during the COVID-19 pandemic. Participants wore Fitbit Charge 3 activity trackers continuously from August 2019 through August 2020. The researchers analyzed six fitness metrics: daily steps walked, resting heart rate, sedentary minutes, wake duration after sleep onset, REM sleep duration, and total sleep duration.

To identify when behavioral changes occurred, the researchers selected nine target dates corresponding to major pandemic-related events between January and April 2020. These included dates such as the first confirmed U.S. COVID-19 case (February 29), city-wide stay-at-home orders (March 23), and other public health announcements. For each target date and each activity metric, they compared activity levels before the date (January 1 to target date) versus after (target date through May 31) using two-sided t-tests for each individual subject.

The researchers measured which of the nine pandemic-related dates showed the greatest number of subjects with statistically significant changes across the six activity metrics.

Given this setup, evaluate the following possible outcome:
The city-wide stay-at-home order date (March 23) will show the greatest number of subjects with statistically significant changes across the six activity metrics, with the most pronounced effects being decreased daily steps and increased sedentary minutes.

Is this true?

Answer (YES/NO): NO